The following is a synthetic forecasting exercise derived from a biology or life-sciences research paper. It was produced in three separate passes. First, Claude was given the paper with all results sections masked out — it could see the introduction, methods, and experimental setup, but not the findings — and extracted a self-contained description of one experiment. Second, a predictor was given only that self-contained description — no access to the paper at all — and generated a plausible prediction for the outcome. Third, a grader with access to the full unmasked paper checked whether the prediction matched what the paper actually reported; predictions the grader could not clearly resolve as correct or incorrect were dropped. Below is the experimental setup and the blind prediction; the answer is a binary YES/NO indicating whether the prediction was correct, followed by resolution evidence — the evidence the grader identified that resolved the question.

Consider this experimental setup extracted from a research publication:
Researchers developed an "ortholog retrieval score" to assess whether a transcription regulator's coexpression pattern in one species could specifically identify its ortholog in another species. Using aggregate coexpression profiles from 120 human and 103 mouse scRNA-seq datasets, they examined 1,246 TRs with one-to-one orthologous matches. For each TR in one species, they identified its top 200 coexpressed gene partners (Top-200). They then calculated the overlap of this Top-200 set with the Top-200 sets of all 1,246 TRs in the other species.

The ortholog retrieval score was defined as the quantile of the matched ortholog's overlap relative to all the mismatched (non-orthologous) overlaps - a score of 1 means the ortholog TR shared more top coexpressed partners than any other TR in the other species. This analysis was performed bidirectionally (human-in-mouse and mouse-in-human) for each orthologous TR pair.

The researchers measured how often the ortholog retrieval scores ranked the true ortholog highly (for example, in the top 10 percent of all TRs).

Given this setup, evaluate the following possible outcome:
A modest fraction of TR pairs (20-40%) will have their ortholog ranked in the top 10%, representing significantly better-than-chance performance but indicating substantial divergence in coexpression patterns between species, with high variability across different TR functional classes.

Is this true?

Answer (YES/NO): NO